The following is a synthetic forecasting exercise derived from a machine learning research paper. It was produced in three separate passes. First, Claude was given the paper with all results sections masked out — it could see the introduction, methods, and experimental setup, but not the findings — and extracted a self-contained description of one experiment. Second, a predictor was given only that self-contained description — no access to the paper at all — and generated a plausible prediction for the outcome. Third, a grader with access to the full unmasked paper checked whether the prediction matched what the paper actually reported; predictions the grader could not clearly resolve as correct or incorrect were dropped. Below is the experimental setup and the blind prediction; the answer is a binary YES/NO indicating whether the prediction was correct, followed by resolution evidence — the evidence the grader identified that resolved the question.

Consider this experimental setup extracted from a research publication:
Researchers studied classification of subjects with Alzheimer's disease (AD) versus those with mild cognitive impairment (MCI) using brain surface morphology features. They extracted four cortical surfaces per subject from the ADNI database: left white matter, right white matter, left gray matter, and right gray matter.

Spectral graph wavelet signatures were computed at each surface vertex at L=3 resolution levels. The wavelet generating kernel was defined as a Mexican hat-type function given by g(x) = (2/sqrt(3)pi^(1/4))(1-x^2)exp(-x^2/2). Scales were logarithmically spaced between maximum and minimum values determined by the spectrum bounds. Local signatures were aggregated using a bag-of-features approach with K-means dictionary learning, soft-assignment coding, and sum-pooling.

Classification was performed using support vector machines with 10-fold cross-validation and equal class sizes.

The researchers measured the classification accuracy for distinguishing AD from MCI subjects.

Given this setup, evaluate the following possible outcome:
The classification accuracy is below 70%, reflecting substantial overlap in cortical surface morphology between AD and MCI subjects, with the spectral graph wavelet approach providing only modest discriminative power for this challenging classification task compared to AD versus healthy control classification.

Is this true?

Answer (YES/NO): YES